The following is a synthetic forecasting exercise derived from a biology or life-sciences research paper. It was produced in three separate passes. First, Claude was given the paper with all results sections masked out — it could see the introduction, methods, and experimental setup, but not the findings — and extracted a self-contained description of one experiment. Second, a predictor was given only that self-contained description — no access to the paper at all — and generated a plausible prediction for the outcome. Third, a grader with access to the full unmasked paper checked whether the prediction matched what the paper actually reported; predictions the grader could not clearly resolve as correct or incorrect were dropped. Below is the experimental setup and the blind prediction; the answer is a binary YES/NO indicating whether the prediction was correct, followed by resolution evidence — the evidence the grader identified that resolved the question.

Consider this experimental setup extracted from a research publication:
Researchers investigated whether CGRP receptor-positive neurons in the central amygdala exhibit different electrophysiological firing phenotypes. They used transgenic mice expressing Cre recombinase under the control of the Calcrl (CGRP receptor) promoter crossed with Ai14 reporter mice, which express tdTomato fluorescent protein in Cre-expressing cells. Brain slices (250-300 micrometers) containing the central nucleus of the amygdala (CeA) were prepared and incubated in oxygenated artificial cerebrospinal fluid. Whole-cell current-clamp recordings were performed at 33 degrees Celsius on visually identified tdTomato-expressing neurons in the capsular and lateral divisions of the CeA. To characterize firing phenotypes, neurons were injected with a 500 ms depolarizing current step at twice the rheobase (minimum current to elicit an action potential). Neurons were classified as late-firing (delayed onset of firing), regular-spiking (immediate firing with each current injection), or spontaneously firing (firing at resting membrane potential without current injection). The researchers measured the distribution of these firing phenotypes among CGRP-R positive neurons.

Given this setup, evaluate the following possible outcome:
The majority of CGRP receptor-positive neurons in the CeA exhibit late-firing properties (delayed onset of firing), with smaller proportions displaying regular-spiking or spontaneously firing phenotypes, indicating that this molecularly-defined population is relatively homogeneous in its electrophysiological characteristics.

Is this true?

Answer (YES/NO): NO